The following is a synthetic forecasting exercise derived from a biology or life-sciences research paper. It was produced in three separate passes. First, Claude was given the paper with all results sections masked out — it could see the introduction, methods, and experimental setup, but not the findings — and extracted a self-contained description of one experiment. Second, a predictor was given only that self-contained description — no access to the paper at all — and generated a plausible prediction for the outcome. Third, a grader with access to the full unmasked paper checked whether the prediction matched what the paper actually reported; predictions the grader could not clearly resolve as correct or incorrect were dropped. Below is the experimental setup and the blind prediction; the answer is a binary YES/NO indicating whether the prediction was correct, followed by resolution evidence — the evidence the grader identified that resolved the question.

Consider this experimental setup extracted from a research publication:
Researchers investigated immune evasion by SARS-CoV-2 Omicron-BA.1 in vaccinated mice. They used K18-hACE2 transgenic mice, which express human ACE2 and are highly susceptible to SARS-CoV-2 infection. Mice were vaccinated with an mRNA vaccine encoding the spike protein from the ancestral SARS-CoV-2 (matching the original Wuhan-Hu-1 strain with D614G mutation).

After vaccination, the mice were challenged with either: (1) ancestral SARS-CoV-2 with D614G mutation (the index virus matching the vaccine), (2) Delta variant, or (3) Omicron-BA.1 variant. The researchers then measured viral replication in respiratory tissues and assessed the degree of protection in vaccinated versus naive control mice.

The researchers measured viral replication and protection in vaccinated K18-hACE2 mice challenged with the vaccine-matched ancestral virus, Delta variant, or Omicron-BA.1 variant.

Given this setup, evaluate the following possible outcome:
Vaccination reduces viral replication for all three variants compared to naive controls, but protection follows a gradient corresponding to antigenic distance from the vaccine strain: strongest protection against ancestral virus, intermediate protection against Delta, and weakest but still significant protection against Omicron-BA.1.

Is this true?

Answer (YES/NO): NO